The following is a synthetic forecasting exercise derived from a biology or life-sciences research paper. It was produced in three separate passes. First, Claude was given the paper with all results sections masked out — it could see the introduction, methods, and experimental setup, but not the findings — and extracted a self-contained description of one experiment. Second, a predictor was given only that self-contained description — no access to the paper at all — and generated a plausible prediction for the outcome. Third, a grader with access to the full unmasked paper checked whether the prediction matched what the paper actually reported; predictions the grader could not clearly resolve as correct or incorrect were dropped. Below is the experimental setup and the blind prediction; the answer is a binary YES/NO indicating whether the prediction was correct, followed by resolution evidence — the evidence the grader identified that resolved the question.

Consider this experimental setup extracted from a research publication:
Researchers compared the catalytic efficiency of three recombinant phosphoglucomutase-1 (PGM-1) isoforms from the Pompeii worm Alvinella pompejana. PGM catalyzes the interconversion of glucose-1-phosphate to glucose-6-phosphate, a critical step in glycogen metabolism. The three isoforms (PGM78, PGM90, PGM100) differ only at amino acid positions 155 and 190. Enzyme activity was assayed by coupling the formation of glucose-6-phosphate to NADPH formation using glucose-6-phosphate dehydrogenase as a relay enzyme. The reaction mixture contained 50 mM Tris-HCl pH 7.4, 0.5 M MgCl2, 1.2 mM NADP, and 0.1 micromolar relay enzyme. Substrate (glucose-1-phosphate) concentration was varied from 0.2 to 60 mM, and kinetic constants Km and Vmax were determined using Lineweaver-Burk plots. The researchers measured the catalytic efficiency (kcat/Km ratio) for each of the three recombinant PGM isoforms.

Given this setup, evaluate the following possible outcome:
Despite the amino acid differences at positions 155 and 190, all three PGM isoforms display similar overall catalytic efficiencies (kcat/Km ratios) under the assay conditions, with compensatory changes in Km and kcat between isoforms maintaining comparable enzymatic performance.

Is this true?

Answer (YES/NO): NO